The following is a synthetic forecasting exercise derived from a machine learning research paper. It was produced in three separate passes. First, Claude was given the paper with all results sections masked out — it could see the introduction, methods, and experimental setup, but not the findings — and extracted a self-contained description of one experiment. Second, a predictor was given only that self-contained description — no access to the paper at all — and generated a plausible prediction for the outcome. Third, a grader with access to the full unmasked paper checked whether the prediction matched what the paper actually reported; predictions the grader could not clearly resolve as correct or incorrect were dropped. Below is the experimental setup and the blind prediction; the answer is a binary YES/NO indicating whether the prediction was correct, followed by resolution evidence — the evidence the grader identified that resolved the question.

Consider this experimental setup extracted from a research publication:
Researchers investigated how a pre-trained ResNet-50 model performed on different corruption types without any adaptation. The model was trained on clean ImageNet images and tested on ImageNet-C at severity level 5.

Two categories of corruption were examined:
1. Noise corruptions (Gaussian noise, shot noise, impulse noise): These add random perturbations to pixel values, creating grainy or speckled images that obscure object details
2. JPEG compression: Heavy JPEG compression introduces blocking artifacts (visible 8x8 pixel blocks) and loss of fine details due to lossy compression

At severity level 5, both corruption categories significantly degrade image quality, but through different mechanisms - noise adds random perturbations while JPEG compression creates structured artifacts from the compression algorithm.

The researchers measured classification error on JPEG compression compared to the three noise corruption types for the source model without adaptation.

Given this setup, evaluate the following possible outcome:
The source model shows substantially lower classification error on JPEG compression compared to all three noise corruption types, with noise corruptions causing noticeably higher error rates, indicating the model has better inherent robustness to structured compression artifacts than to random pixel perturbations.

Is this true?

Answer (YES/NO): YES